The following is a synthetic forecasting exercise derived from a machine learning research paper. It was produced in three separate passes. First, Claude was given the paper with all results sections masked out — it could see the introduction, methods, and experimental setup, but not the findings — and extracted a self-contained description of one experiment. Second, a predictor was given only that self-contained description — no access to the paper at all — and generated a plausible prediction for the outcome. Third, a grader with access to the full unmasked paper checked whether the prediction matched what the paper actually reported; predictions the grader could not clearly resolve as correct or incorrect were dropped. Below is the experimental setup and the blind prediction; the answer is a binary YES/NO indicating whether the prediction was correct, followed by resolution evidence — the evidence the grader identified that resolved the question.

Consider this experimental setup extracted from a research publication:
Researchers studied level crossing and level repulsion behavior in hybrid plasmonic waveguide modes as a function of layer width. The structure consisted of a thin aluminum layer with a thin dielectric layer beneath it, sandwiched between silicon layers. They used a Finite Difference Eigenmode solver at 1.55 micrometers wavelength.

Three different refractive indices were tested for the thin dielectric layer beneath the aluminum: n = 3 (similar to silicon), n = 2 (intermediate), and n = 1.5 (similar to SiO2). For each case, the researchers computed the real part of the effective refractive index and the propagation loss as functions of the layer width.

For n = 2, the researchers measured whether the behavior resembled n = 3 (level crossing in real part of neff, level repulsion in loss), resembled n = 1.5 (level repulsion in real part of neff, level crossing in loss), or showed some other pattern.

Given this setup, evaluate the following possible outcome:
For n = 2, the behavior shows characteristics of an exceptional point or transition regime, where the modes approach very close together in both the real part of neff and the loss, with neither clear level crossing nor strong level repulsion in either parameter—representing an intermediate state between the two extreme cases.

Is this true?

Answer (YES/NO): NO